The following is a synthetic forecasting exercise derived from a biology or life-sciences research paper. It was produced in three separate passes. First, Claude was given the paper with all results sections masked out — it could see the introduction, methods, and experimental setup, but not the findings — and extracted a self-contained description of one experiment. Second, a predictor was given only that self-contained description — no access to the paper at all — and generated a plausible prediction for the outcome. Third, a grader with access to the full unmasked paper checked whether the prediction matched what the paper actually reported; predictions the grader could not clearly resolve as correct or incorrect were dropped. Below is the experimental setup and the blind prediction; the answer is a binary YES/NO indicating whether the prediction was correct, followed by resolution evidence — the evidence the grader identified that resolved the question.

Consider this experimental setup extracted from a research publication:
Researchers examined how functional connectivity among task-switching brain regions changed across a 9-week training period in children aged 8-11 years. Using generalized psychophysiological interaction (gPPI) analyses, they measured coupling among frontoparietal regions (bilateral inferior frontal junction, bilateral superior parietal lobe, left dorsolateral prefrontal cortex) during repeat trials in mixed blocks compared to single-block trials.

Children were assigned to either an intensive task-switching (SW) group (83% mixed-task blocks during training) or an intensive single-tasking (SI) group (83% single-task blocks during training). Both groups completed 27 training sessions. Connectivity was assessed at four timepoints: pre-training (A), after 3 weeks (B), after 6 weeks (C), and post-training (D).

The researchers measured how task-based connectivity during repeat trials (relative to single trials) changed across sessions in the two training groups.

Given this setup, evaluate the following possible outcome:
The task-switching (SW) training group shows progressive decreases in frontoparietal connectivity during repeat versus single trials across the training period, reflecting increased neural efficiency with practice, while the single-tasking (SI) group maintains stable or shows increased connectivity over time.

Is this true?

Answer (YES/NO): NO